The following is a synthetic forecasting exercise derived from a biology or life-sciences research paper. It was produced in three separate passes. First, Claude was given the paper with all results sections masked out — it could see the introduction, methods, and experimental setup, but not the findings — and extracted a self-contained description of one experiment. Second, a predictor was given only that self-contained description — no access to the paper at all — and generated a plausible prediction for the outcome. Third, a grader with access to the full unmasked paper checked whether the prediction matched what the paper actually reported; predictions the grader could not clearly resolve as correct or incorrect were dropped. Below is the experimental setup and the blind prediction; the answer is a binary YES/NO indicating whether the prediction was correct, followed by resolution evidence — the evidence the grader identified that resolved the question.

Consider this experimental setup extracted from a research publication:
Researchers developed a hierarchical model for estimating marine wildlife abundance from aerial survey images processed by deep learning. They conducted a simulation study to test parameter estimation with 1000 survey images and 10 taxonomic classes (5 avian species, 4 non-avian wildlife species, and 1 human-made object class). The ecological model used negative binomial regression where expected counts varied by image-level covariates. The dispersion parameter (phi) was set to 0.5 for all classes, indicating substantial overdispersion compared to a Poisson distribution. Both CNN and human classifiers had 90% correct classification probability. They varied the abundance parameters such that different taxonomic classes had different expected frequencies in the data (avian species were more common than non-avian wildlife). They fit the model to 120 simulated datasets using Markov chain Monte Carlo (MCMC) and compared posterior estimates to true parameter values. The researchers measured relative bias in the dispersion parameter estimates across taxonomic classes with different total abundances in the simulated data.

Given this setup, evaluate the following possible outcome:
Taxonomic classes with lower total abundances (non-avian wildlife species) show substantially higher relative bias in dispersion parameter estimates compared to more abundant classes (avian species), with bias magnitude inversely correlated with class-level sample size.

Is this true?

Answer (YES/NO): YES